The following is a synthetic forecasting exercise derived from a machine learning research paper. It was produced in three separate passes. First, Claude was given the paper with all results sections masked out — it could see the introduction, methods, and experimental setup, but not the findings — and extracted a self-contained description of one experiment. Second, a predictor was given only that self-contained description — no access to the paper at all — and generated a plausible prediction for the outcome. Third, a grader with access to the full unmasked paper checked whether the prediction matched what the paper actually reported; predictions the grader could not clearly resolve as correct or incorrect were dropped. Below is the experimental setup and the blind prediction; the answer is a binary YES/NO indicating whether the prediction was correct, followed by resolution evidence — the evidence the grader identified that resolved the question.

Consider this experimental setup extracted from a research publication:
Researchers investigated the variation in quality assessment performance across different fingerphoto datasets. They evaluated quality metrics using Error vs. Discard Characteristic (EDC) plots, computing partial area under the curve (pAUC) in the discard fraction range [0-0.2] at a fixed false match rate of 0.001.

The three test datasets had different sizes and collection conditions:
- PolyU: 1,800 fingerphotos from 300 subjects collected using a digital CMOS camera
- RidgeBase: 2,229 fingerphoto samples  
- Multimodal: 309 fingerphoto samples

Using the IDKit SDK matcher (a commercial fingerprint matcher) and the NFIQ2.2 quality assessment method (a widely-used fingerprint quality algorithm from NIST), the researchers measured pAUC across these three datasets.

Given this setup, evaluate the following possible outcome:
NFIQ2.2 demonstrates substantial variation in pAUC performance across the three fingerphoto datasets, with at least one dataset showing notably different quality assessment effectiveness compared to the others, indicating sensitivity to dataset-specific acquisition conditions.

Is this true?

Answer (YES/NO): YES